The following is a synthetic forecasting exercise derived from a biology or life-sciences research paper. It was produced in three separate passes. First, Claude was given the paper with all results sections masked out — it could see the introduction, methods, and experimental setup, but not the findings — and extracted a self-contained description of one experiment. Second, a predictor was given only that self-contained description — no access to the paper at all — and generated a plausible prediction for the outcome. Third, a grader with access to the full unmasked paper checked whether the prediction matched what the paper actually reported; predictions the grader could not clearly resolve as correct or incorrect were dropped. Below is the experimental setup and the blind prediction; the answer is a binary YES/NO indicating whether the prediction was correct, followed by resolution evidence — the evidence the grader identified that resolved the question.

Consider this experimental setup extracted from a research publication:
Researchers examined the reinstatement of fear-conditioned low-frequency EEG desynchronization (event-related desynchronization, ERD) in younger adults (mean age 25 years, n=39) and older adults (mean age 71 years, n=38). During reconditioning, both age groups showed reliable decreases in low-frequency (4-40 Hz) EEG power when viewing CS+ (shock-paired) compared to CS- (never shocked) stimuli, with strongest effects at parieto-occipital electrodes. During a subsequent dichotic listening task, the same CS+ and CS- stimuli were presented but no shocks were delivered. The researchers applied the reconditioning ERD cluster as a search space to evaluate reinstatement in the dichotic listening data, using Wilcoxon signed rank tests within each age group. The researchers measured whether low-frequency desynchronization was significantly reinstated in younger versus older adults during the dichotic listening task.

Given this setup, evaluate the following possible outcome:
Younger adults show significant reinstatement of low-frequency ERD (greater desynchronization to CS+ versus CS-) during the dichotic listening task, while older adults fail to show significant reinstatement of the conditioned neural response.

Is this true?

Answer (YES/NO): YES